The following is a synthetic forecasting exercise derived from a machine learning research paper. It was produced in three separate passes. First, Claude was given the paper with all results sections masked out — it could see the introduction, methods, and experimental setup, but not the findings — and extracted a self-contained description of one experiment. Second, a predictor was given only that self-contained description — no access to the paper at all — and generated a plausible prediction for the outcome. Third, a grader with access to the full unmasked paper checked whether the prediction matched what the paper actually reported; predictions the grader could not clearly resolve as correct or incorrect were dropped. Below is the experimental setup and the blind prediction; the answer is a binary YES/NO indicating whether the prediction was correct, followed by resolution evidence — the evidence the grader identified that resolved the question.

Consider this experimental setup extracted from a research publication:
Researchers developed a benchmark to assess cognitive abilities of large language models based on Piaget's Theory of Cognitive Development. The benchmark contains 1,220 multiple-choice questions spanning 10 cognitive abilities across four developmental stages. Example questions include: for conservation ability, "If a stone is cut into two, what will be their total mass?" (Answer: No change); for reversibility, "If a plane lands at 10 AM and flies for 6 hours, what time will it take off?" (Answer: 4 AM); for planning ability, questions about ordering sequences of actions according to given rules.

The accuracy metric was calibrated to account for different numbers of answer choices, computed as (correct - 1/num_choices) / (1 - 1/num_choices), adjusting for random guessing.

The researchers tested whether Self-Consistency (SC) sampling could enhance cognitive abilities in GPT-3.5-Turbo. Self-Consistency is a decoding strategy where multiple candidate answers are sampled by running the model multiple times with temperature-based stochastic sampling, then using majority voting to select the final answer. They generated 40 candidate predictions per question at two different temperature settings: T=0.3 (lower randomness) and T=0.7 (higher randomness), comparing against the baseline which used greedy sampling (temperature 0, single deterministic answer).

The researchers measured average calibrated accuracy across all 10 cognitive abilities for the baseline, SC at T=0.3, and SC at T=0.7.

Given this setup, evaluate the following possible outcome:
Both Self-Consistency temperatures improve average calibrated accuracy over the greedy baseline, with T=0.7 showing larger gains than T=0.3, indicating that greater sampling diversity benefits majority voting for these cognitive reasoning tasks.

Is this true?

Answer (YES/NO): NO